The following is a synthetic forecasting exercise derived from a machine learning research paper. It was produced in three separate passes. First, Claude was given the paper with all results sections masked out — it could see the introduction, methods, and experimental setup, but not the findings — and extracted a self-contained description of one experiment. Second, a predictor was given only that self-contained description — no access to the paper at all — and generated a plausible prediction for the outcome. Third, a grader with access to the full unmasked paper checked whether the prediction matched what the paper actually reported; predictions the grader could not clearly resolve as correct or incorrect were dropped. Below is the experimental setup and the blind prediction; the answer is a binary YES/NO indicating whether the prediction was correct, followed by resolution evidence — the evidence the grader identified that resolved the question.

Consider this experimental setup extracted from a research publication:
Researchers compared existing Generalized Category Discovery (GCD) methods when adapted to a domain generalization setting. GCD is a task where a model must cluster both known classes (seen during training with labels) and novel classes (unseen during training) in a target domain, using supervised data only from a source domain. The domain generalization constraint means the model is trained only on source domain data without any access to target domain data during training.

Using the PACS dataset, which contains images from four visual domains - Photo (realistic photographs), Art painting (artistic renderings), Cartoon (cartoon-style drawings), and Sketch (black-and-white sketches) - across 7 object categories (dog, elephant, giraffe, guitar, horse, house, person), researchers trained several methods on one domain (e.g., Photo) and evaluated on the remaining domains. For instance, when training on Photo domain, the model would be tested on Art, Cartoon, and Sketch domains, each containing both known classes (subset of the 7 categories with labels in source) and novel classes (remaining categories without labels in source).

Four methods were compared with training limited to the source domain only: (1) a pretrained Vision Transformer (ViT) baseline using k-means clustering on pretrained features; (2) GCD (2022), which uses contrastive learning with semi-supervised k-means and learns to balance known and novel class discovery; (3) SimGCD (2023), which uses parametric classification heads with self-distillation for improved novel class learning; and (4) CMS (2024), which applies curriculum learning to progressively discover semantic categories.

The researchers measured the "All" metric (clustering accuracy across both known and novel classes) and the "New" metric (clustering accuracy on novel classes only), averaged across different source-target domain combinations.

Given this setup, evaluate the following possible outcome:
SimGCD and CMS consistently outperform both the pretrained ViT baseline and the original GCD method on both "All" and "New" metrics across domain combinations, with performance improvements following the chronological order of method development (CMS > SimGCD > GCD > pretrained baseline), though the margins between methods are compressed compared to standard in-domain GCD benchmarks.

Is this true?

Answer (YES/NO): NO